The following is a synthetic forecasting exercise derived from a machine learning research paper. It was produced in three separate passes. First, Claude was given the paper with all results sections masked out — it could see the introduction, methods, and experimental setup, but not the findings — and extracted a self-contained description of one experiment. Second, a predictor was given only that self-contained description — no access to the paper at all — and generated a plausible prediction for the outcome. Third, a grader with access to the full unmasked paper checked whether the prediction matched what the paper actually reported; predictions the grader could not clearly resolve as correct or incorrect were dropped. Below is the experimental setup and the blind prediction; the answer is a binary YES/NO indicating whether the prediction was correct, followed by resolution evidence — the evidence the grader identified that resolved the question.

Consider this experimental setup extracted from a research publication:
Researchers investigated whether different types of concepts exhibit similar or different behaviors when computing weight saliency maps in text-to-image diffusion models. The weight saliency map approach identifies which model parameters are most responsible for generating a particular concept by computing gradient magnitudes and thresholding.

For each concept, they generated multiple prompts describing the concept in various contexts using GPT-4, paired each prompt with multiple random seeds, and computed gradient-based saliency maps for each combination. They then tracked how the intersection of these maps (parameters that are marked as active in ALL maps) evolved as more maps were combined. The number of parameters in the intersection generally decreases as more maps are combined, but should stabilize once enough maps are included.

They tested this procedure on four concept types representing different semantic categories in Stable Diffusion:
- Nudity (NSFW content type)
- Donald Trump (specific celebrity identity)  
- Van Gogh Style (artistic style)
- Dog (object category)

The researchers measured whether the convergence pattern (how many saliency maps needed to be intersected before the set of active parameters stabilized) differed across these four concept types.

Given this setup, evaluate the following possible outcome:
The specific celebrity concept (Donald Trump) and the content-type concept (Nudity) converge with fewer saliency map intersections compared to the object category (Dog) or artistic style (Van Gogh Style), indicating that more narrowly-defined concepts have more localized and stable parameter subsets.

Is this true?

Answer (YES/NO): NO